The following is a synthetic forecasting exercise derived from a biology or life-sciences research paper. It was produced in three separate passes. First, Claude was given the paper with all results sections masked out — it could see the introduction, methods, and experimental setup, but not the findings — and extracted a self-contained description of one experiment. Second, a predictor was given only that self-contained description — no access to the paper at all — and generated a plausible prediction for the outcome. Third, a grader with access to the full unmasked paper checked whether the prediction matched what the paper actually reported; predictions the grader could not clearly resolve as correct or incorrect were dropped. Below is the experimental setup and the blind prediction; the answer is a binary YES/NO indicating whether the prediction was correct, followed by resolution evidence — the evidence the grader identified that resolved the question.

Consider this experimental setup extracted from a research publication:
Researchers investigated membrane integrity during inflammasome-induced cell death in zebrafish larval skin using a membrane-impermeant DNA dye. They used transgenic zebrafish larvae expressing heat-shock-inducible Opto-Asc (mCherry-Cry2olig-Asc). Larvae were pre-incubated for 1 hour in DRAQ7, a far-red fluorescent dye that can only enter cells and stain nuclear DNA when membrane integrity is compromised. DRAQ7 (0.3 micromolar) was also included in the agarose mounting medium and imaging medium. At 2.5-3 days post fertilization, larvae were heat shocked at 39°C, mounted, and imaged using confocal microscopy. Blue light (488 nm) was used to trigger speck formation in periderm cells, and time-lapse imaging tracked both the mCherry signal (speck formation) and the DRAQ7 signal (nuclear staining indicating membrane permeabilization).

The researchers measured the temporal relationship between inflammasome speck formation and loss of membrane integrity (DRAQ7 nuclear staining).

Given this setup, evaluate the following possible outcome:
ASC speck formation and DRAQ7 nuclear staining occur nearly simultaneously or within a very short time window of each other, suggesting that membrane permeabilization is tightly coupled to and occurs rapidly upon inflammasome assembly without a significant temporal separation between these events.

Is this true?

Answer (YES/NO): NO